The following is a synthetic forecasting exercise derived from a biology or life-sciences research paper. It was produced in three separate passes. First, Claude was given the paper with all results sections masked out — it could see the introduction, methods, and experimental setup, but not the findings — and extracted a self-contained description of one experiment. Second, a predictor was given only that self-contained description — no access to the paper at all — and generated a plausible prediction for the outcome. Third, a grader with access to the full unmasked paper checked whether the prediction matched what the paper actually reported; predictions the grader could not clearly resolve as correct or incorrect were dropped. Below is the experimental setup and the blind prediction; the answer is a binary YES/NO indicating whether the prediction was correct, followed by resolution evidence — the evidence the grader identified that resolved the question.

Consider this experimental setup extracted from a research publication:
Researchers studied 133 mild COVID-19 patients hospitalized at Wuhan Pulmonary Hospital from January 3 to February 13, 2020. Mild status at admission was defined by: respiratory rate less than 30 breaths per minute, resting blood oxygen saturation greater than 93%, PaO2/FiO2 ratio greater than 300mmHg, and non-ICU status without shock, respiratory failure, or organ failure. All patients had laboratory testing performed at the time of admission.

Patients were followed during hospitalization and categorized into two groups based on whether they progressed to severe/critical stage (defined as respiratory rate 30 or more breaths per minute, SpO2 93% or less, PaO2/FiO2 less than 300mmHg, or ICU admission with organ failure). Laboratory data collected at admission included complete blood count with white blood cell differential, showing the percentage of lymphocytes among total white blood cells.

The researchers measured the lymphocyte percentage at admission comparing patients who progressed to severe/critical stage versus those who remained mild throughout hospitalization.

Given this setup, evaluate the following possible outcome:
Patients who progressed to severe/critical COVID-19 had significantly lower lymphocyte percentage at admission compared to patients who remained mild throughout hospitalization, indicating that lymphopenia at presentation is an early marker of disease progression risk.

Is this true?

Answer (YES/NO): YES